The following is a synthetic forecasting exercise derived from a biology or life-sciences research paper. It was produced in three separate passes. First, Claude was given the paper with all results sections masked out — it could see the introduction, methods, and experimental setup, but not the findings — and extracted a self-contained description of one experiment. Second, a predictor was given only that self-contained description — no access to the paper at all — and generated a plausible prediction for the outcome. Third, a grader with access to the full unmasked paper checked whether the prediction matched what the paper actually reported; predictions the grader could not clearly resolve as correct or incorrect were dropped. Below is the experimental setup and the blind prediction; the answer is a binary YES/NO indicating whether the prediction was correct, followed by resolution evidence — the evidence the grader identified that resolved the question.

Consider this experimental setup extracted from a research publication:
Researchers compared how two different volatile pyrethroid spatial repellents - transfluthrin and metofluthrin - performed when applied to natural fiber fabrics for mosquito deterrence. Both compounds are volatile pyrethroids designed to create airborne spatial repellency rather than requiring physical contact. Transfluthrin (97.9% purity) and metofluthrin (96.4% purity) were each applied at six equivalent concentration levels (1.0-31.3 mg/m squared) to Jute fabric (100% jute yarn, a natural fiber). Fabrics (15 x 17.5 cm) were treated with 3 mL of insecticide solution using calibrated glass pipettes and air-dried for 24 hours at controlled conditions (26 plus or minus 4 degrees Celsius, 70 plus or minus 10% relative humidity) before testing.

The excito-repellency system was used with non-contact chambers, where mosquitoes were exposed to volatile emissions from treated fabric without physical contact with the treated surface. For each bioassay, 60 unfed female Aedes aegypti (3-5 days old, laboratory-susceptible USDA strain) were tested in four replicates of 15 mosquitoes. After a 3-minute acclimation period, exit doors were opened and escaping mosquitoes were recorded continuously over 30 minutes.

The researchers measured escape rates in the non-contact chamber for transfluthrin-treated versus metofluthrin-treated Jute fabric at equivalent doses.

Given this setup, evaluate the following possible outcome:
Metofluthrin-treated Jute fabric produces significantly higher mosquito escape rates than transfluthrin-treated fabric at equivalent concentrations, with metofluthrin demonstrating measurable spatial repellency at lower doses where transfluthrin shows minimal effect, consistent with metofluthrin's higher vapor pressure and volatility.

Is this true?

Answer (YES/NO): NO